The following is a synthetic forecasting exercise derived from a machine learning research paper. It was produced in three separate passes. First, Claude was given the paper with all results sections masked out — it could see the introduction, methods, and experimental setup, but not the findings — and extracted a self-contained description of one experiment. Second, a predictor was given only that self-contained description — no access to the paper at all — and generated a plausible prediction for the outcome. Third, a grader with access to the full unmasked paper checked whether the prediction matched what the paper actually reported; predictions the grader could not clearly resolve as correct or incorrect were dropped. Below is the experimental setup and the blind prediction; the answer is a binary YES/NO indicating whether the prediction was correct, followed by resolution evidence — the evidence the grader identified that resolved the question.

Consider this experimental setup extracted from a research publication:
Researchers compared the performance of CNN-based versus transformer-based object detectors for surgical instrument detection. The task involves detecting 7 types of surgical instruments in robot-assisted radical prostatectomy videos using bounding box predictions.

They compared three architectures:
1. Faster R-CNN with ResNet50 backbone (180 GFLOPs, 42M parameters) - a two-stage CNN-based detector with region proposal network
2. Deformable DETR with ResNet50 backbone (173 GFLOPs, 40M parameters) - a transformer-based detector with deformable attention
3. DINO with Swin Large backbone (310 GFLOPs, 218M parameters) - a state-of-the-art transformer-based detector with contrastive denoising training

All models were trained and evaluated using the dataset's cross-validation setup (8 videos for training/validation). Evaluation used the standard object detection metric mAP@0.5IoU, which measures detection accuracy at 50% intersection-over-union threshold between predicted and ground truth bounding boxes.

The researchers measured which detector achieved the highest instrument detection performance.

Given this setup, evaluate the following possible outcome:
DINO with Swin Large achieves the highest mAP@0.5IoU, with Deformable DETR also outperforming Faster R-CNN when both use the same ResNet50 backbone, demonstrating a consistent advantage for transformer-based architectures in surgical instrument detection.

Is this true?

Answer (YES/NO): YES